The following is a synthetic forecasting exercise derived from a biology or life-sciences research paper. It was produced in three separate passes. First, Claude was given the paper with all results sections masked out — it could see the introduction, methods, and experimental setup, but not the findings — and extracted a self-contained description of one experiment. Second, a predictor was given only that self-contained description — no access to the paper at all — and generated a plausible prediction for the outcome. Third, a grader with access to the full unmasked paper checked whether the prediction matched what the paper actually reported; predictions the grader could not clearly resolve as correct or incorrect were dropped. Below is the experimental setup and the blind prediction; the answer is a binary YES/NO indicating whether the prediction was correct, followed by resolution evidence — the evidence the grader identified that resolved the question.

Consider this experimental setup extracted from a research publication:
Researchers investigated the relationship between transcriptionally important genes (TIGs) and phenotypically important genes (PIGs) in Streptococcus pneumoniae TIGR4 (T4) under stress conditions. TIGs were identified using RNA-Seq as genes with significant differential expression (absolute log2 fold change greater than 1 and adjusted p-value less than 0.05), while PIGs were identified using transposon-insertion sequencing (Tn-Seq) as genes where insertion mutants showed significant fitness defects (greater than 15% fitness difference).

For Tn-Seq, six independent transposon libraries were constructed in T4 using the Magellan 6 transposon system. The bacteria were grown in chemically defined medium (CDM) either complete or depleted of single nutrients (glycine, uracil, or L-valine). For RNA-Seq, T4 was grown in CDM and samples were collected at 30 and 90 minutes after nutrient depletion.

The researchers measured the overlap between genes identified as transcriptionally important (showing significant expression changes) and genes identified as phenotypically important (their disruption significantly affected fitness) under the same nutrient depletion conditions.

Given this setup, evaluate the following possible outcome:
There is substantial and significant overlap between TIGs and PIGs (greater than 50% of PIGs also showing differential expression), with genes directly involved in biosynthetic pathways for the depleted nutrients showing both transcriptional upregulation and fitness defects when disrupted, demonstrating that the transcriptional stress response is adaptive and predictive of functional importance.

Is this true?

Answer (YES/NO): NO